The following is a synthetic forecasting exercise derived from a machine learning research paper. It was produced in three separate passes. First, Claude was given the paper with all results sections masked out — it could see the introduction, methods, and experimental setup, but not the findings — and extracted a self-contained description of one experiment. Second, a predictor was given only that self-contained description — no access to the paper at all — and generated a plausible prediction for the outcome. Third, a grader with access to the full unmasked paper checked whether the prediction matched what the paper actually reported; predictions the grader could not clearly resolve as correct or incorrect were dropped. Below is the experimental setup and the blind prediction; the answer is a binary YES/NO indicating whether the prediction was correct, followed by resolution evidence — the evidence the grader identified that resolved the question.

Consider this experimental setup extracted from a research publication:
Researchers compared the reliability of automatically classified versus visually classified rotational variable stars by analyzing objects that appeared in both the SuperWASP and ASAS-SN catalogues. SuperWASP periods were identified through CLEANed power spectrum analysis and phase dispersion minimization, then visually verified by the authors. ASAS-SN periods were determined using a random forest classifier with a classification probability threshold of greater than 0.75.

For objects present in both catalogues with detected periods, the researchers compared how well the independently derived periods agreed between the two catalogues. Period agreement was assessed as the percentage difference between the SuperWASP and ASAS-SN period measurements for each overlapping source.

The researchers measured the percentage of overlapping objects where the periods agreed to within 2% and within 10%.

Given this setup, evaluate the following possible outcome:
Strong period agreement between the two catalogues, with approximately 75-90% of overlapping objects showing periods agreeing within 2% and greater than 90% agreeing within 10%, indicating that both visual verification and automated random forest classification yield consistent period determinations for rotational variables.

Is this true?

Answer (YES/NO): NO